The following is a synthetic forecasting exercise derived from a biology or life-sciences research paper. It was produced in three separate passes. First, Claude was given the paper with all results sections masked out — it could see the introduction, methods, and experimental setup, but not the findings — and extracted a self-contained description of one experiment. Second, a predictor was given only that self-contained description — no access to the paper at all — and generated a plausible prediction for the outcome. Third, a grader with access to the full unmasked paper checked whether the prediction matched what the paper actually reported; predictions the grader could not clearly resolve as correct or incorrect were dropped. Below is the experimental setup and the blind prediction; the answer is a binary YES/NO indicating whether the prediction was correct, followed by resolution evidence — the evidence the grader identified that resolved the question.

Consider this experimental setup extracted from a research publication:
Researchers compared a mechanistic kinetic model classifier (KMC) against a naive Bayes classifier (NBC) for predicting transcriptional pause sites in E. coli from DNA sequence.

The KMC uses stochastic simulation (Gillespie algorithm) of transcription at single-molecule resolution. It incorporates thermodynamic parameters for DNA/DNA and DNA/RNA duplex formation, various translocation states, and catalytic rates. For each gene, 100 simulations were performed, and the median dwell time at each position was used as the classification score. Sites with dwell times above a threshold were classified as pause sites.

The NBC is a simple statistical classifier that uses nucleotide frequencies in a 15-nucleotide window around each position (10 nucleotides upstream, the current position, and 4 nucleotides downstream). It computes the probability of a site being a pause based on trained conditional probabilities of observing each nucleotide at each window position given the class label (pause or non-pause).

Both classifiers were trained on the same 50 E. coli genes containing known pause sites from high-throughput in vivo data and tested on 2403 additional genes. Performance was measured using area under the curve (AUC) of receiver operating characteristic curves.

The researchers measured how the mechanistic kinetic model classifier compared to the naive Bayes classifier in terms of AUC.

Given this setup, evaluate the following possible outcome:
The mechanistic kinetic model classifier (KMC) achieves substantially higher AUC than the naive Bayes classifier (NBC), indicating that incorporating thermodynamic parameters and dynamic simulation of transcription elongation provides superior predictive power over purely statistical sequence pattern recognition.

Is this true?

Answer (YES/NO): NO